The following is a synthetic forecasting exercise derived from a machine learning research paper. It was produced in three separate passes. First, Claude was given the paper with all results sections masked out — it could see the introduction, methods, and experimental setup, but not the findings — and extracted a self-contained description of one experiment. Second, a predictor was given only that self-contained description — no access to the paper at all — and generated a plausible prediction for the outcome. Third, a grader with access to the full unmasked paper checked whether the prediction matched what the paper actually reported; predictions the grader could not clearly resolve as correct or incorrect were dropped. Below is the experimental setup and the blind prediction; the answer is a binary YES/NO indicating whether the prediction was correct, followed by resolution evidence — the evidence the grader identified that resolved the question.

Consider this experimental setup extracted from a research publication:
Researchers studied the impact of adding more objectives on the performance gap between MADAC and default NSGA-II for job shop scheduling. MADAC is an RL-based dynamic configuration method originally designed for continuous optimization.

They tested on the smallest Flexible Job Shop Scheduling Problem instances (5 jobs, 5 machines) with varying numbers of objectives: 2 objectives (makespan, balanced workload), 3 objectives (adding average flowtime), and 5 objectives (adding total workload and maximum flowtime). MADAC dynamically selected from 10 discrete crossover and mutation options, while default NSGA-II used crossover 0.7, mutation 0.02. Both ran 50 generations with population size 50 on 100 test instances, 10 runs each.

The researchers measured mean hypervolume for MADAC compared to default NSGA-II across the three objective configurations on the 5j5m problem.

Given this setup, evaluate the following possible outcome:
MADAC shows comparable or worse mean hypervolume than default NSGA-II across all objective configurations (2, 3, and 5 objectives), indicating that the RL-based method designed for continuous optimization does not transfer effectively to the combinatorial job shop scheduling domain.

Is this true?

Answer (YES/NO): YES